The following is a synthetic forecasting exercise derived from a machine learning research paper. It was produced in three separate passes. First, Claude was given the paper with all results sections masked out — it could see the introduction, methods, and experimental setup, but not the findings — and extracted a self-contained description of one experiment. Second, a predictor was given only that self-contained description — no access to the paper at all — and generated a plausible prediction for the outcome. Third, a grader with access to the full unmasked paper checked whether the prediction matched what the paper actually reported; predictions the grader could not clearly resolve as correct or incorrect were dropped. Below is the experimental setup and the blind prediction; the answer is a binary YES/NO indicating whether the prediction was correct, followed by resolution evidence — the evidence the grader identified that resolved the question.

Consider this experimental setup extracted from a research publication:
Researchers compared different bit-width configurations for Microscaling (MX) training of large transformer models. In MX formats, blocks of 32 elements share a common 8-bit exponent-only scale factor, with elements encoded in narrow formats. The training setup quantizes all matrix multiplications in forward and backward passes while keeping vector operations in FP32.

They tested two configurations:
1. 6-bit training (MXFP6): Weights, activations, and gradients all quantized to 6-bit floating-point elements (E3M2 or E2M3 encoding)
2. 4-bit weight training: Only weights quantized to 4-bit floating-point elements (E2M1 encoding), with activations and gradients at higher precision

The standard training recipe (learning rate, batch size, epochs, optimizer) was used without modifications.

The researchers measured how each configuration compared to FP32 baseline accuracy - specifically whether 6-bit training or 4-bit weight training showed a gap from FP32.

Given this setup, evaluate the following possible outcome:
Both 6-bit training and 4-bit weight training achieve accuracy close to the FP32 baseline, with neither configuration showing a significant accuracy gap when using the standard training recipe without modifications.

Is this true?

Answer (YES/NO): YES